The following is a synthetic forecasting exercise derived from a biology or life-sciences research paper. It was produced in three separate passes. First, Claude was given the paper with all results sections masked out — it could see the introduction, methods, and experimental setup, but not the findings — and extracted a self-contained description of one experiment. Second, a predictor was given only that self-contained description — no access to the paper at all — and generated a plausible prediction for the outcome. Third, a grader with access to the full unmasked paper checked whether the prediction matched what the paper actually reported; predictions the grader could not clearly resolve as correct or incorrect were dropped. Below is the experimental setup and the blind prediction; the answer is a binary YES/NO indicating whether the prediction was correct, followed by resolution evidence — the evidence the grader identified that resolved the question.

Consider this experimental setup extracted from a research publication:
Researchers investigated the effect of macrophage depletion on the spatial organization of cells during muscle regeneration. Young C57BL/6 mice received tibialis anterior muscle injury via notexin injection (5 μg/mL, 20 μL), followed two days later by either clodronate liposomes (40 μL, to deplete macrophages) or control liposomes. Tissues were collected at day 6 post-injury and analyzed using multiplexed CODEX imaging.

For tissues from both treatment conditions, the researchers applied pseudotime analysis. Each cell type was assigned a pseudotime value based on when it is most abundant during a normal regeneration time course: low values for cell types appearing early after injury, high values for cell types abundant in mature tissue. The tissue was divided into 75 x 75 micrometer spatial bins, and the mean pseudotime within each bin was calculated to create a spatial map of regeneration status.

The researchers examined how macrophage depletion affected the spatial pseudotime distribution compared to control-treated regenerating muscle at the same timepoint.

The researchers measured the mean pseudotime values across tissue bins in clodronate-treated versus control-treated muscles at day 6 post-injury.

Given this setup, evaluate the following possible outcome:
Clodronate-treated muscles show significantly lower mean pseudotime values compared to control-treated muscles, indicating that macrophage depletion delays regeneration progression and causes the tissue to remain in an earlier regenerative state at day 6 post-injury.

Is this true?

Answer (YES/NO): YES